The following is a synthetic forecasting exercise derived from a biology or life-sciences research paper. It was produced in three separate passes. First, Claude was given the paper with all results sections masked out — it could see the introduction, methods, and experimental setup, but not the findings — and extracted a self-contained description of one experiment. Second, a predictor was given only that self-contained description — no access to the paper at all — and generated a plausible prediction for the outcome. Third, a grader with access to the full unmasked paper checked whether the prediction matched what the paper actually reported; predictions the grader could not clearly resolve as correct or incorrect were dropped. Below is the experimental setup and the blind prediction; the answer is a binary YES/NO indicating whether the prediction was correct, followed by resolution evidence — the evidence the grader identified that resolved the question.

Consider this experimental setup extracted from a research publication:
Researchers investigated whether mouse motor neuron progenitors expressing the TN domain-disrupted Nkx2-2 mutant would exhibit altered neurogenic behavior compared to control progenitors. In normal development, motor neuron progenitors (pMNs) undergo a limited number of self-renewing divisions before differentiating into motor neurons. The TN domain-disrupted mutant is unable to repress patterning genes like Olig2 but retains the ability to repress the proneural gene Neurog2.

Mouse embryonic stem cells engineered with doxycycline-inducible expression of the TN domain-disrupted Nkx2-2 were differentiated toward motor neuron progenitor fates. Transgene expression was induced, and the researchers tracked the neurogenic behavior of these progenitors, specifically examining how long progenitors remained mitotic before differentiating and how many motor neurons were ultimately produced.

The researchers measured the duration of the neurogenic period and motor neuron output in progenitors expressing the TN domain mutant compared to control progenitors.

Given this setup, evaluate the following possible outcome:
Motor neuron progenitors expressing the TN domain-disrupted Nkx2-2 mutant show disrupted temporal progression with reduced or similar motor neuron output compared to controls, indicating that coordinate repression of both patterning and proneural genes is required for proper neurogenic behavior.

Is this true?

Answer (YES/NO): NO